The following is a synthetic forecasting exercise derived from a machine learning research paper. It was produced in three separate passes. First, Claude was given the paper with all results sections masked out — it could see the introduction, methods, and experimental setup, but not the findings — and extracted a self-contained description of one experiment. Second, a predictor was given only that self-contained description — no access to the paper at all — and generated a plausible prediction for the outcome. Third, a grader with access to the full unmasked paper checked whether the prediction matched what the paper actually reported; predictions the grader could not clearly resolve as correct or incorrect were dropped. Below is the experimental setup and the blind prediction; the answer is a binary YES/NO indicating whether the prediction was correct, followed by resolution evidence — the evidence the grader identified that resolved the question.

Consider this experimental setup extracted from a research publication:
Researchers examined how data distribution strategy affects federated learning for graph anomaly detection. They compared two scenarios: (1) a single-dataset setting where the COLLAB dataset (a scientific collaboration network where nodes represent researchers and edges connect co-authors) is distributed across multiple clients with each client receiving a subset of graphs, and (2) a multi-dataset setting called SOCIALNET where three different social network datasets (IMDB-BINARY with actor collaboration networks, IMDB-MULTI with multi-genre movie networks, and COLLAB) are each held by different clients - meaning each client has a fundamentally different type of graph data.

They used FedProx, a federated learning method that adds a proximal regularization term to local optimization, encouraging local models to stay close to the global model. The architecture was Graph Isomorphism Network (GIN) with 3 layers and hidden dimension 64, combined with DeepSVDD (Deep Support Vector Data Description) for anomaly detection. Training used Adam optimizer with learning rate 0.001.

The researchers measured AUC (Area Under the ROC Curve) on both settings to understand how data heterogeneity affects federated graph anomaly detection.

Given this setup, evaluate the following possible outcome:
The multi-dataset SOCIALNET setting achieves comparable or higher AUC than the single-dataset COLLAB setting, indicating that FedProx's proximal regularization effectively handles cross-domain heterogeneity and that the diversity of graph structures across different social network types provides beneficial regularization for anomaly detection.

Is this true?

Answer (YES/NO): NO